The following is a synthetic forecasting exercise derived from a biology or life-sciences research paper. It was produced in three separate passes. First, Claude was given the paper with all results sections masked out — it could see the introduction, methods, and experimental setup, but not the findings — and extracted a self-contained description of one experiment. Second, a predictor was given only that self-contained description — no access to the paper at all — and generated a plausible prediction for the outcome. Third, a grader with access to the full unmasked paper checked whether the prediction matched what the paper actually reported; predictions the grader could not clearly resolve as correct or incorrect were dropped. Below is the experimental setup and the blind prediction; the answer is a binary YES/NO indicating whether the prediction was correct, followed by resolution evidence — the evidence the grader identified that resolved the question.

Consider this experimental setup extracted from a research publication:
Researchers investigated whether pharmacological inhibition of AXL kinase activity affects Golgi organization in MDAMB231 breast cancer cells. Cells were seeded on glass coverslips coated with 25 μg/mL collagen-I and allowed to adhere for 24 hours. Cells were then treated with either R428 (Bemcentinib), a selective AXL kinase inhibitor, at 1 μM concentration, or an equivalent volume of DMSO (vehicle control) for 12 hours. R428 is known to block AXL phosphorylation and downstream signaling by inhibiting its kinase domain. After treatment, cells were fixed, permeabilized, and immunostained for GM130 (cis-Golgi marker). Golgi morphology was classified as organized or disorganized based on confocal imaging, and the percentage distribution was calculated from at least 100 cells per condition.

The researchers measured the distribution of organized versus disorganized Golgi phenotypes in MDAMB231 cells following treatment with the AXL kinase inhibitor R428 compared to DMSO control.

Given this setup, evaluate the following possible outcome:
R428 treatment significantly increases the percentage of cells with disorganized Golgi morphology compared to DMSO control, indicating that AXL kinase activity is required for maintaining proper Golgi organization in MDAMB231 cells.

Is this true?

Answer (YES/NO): YES